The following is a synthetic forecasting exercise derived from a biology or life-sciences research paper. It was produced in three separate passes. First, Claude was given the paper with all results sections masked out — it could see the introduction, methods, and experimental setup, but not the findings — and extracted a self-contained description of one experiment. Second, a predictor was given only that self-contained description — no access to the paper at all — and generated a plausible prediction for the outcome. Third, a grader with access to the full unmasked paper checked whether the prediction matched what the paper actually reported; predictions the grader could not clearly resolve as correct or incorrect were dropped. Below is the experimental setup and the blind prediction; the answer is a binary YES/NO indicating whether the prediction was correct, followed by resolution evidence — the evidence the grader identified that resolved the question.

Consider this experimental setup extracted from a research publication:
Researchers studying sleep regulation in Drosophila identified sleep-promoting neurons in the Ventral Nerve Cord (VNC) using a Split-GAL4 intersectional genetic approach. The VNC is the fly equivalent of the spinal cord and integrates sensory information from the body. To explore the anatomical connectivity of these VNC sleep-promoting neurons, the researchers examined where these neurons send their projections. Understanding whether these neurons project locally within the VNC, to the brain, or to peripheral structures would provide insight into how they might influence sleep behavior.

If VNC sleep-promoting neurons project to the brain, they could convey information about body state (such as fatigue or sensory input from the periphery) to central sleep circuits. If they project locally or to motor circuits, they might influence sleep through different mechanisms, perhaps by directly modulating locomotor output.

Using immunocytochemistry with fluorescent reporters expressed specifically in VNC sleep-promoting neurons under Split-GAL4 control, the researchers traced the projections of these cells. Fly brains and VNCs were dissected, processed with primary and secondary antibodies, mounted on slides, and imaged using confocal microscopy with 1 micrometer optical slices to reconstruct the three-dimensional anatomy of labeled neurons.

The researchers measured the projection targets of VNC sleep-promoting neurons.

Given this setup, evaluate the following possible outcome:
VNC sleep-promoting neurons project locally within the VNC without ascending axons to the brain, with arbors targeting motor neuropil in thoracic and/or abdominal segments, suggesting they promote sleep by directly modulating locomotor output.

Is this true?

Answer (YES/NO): NO